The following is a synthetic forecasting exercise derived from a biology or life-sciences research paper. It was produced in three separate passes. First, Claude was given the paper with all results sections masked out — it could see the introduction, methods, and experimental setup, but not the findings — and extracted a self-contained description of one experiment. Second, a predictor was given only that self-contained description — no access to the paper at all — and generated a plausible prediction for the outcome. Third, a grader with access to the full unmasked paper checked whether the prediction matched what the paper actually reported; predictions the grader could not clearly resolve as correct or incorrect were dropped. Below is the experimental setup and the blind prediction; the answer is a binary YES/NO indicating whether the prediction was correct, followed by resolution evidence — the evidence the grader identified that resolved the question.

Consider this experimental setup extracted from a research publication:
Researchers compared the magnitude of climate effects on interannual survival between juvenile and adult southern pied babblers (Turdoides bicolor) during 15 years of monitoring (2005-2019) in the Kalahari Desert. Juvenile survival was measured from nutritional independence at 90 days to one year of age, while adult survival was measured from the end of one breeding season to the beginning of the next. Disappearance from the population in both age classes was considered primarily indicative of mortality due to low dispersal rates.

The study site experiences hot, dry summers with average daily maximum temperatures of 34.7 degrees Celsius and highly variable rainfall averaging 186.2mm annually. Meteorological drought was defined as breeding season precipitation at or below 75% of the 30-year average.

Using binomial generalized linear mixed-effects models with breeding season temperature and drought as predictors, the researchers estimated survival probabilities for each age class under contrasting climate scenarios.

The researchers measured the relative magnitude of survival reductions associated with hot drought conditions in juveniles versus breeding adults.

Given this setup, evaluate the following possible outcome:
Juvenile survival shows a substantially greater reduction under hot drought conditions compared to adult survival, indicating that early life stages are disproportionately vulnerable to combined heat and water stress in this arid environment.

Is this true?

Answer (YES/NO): YES